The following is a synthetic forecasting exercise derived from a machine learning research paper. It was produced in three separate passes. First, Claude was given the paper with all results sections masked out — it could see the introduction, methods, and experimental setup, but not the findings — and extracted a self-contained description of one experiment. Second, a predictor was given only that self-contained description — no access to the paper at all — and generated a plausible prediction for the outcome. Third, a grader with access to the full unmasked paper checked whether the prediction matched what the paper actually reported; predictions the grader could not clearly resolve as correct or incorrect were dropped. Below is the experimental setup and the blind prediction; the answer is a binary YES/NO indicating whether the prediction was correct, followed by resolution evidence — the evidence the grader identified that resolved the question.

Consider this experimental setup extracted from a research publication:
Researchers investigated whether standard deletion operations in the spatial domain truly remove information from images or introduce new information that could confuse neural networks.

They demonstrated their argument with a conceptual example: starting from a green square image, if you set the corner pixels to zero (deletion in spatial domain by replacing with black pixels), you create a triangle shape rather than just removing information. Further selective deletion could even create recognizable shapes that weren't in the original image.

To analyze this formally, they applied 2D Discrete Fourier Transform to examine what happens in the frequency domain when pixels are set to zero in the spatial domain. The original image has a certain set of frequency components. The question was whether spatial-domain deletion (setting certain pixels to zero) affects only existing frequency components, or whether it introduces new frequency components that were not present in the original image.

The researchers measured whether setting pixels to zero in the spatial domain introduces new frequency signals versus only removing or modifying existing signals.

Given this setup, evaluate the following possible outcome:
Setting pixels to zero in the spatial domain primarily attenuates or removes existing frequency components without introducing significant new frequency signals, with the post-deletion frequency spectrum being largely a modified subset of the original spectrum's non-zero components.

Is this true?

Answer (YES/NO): NO